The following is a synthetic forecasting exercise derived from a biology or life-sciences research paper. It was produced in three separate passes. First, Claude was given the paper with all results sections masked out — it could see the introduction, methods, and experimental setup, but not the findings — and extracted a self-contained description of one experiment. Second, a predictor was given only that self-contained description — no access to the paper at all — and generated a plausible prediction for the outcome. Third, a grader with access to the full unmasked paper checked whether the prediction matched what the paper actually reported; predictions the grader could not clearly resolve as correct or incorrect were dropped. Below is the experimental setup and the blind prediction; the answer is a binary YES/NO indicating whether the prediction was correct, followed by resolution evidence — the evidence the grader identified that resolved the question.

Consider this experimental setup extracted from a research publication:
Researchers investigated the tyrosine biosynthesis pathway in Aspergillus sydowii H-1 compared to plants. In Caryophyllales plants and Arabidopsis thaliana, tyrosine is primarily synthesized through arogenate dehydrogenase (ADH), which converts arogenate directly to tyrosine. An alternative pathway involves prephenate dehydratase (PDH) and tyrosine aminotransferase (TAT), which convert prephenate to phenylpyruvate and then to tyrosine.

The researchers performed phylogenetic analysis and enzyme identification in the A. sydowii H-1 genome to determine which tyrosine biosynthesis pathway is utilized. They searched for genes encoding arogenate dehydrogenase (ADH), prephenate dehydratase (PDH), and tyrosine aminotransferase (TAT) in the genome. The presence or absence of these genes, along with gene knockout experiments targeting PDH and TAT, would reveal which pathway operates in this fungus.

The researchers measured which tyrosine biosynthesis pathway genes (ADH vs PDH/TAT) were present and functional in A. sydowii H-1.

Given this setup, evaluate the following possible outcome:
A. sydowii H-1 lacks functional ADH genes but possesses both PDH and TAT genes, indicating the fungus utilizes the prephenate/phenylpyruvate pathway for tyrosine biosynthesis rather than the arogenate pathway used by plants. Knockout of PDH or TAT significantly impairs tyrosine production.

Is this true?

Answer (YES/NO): YES